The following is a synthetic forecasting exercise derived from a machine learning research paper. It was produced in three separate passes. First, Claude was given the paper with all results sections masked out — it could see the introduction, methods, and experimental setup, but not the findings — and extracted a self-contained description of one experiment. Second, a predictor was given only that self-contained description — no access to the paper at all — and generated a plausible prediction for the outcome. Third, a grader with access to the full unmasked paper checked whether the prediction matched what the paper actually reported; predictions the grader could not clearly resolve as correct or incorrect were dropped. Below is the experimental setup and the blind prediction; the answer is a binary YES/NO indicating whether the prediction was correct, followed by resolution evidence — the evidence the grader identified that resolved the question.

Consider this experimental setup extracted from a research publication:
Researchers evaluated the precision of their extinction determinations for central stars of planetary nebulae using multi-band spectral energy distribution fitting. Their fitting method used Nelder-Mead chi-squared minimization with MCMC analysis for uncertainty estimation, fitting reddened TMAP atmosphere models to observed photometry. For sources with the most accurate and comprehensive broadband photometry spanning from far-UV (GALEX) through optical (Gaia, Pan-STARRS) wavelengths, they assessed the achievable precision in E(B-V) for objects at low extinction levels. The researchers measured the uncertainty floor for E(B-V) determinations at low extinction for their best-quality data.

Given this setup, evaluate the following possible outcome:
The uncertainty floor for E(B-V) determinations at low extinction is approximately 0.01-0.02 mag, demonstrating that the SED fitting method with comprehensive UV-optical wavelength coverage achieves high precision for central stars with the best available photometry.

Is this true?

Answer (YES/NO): YES